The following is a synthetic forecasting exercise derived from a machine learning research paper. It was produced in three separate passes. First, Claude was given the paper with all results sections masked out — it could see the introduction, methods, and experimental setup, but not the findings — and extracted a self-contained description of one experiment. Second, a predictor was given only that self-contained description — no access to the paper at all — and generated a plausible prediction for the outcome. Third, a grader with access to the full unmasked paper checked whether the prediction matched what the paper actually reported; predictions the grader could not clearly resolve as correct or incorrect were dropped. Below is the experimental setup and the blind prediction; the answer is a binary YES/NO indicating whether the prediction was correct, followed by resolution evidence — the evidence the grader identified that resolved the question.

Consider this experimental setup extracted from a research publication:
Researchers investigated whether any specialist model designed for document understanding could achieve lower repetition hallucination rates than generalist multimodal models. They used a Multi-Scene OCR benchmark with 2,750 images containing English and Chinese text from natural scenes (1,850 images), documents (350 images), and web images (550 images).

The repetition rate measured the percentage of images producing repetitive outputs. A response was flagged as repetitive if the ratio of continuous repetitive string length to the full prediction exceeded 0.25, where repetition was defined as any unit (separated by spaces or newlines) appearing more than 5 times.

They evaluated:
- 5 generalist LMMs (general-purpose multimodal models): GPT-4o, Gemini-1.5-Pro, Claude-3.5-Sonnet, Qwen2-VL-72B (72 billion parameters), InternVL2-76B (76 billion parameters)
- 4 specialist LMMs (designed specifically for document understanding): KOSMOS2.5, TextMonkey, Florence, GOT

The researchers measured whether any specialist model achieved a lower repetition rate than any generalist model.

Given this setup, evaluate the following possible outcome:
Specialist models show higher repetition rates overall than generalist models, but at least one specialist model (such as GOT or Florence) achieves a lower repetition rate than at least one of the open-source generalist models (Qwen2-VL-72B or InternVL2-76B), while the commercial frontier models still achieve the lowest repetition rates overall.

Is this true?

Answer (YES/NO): YES